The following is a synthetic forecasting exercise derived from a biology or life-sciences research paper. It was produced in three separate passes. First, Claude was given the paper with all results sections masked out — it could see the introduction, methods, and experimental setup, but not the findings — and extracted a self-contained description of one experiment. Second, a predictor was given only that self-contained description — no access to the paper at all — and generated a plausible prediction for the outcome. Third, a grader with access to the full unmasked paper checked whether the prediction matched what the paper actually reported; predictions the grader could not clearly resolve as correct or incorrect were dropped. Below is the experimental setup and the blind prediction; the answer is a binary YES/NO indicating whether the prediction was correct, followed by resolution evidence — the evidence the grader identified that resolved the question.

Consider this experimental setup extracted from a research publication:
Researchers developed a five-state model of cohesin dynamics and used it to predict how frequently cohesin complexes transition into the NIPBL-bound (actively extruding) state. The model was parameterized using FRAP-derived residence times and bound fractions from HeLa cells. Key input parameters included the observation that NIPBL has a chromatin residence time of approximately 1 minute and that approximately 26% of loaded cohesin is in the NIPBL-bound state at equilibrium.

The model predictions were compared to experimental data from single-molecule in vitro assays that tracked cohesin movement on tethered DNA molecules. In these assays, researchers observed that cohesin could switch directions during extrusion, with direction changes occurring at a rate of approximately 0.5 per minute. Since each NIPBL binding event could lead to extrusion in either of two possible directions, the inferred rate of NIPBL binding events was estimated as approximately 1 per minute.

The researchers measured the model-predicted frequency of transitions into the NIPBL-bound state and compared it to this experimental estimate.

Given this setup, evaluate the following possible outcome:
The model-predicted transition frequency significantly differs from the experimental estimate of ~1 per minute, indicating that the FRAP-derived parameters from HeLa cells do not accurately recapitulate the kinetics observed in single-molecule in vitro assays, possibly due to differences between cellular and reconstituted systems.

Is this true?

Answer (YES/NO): NO